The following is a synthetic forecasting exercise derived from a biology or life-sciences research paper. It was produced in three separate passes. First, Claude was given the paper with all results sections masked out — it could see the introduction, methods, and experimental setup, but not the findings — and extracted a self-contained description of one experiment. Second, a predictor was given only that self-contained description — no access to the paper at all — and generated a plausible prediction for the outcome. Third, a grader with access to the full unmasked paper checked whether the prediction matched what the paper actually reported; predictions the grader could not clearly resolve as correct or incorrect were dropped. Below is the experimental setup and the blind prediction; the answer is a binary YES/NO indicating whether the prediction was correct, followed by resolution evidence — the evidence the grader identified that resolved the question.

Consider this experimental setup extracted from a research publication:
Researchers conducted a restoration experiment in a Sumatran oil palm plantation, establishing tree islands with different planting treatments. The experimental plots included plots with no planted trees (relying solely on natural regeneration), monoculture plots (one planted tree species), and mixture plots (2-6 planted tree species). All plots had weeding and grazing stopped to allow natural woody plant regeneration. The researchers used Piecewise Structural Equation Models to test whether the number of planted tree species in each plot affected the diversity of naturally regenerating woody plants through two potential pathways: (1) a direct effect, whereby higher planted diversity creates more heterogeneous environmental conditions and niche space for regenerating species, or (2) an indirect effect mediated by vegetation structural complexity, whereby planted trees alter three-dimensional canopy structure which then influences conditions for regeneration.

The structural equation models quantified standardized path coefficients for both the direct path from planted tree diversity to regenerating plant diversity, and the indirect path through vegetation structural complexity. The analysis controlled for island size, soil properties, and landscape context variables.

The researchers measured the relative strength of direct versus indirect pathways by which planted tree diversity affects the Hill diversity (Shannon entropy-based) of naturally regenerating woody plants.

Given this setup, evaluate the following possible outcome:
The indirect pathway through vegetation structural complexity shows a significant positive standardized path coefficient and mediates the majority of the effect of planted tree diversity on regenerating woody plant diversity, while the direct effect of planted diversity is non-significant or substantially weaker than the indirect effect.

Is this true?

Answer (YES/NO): NO